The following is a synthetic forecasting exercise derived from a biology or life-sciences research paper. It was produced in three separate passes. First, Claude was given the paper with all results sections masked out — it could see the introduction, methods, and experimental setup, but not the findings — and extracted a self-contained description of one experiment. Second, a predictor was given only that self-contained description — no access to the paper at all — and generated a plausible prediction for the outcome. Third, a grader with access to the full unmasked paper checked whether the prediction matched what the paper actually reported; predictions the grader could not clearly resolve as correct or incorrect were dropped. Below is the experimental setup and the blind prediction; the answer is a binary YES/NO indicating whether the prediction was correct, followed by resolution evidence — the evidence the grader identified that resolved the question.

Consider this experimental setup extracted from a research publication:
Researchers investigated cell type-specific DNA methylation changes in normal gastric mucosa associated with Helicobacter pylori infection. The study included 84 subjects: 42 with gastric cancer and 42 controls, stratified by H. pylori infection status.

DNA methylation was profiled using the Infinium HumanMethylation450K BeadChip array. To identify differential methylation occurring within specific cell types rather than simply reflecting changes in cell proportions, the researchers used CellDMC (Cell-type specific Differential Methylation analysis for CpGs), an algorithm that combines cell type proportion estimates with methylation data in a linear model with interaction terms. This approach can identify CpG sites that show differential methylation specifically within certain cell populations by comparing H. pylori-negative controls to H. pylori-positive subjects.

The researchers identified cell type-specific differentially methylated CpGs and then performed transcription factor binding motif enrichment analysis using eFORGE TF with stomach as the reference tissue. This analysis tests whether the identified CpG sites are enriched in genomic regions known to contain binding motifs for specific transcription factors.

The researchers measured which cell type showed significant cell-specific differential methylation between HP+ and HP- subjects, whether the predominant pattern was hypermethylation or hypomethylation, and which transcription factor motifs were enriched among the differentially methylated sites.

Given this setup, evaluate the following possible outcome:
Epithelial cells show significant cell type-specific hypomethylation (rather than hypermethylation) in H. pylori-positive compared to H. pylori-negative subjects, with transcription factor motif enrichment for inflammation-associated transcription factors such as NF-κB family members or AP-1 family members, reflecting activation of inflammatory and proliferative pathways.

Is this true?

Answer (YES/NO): NO